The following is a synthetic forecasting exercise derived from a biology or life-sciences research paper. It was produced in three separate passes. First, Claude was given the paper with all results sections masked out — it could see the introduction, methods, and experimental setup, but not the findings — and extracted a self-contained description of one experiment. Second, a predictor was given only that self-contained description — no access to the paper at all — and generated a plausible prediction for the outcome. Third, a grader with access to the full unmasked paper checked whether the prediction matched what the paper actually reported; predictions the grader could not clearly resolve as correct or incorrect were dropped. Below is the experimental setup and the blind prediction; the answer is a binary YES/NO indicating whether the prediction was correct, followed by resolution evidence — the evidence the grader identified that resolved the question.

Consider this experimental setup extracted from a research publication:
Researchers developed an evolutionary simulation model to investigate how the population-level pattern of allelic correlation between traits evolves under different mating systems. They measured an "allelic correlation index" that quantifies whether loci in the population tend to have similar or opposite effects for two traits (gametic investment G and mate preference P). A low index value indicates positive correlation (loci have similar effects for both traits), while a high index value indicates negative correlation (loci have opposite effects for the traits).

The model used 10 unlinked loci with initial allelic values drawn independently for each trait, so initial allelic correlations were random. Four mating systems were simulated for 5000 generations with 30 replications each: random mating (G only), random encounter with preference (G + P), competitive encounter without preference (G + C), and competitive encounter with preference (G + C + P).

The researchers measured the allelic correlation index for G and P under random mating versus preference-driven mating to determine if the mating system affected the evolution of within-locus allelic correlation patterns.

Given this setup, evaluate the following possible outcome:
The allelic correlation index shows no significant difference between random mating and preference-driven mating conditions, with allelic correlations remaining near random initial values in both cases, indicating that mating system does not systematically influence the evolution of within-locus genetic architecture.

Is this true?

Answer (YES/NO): NO